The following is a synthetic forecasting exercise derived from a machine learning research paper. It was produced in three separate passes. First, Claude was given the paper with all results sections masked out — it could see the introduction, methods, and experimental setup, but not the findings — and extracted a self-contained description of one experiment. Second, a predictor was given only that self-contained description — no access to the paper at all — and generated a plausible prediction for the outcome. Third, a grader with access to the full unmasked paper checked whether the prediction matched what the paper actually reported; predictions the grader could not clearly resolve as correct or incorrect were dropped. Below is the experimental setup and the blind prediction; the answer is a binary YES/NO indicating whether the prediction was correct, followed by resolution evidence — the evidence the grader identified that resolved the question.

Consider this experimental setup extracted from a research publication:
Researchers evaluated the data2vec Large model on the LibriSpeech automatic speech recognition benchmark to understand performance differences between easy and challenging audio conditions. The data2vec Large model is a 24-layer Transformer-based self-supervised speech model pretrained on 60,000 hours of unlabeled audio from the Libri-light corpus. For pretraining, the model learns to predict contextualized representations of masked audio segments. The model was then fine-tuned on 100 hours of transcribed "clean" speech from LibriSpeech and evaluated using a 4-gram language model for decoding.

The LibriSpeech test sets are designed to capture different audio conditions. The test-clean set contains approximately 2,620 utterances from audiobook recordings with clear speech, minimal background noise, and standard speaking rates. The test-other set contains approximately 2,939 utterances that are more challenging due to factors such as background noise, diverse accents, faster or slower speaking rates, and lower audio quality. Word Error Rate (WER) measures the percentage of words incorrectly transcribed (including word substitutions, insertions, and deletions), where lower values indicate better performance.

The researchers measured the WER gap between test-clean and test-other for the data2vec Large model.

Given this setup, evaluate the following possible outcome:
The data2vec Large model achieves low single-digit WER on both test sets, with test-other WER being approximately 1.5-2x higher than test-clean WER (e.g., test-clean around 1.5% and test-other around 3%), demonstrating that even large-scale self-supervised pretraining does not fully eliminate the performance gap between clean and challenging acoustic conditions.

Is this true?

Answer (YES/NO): NO